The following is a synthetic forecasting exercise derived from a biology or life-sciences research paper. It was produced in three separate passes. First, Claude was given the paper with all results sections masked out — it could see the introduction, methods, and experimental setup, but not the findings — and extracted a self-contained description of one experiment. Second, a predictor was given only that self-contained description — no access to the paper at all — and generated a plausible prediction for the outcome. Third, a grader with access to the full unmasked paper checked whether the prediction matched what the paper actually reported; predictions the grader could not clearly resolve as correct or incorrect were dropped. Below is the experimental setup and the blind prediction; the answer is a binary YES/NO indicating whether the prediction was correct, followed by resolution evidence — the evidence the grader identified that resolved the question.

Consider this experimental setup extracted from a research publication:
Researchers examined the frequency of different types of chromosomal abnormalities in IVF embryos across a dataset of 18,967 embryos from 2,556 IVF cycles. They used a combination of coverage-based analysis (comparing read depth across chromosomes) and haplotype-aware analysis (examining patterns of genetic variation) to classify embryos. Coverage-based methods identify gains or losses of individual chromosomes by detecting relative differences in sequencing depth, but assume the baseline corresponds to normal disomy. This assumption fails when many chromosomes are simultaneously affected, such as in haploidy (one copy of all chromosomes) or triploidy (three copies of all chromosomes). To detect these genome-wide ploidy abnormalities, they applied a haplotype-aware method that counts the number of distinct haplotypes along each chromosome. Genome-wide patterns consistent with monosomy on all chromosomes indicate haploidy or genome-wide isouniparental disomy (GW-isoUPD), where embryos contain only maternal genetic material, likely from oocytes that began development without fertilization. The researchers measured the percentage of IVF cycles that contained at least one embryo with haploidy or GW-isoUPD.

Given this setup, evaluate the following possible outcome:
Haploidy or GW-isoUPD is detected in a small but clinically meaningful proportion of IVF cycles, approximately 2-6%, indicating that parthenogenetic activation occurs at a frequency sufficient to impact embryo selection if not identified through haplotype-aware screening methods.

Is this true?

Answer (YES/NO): NO